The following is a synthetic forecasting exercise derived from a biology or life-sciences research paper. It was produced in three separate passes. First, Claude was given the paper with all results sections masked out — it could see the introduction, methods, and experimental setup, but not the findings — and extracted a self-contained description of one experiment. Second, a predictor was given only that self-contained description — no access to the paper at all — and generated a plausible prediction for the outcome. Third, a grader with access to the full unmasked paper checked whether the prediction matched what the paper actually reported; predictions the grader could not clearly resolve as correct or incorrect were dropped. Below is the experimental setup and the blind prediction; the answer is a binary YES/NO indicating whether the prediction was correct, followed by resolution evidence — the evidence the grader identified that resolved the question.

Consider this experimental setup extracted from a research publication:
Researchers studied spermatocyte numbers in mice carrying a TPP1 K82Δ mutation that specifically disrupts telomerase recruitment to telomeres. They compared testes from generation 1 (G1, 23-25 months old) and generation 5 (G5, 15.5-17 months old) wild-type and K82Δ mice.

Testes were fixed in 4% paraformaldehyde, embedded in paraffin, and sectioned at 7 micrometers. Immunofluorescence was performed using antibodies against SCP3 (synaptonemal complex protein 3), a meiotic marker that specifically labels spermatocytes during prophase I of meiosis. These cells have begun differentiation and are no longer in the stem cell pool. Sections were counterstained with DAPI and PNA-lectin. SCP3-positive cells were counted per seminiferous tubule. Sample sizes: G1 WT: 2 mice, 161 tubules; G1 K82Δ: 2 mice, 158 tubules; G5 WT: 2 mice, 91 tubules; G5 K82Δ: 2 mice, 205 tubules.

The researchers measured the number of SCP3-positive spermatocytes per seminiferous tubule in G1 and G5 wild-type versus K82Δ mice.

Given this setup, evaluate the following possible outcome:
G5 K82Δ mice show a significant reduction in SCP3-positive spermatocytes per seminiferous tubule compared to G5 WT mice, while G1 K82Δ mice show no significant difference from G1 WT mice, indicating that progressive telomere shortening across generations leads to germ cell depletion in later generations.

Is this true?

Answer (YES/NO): YES